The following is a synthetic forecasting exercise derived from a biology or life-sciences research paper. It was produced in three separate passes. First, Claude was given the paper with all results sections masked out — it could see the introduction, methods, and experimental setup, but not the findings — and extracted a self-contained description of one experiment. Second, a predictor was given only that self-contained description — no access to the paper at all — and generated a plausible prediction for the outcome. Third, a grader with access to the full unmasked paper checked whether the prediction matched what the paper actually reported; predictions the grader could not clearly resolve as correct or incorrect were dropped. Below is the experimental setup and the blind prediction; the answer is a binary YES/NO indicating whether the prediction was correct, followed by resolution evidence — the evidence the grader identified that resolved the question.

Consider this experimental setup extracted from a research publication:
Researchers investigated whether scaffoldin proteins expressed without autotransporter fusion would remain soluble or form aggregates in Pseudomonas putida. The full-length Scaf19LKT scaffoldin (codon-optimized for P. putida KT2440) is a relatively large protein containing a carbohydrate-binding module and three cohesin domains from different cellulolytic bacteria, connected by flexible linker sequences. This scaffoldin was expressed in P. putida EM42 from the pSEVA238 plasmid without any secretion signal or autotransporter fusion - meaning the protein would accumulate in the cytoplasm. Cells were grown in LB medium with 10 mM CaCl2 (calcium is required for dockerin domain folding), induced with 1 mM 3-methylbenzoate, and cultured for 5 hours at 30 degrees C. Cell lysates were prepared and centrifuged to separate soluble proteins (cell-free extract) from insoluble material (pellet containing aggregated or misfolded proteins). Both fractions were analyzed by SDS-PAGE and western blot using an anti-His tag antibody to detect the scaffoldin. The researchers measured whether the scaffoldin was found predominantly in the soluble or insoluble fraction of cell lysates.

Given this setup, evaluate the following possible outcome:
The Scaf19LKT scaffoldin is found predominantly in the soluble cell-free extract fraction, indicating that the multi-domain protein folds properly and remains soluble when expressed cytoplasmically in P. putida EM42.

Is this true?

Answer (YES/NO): YES